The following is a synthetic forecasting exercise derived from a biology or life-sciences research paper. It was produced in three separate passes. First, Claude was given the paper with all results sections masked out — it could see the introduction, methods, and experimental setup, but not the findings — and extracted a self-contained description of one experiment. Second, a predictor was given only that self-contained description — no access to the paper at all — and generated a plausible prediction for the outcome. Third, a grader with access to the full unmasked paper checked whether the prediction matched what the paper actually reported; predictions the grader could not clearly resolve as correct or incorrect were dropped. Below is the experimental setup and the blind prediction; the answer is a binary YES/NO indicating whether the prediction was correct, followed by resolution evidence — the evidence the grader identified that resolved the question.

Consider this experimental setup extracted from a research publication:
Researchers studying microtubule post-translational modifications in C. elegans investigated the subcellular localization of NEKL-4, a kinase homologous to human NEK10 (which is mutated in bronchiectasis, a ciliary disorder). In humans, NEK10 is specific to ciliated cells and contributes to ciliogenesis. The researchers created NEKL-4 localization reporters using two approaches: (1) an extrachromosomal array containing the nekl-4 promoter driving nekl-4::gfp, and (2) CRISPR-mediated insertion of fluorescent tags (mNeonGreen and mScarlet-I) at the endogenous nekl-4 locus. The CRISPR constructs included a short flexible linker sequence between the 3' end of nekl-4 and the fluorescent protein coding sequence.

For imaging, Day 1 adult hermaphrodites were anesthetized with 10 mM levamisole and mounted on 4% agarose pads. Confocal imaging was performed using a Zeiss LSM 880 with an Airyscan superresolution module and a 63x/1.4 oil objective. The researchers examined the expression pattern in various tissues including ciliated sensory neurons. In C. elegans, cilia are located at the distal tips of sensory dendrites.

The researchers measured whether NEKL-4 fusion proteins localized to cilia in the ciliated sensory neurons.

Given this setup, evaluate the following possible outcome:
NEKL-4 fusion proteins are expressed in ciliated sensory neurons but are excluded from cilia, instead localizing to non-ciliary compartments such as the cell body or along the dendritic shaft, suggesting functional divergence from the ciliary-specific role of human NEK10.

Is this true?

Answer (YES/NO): YES